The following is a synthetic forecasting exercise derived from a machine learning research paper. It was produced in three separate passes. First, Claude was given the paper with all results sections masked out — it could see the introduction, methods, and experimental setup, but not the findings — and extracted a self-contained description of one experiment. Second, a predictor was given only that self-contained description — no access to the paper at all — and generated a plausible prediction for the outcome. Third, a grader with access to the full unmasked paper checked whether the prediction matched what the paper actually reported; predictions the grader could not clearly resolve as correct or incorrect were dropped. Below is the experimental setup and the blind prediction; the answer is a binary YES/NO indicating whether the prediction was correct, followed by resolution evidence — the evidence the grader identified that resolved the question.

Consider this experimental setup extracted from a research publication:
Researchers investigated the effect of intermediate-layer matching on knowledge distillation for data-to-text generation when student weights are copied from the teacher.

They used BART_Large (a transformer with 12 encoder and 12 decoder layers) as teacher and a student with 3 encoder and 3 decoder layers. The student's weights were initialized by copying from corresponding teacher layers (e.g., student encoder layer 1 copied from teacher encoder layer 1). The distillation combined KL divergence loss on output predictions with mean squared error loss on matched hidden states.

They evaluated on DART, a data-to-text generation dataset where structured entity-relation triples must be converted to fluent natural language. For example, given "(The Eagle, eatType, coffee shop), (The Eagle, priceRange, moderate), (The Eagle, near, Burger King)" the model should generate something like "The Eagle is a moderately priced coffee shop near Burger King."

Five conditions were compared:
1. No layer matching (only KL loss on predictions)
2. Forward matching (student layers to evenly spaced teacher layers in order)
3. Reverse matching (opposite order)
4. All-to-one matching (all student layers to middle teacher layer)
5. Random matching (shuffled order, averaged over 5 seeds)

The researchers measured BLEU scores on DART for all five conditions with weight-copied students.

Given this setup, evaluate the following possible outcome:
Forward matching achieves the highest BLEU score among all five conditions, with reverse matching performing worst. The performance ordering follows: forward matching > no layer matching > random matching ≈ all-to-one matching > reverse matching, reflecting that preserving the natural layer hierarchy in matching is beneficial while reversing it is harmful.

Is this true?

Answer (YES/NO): NO